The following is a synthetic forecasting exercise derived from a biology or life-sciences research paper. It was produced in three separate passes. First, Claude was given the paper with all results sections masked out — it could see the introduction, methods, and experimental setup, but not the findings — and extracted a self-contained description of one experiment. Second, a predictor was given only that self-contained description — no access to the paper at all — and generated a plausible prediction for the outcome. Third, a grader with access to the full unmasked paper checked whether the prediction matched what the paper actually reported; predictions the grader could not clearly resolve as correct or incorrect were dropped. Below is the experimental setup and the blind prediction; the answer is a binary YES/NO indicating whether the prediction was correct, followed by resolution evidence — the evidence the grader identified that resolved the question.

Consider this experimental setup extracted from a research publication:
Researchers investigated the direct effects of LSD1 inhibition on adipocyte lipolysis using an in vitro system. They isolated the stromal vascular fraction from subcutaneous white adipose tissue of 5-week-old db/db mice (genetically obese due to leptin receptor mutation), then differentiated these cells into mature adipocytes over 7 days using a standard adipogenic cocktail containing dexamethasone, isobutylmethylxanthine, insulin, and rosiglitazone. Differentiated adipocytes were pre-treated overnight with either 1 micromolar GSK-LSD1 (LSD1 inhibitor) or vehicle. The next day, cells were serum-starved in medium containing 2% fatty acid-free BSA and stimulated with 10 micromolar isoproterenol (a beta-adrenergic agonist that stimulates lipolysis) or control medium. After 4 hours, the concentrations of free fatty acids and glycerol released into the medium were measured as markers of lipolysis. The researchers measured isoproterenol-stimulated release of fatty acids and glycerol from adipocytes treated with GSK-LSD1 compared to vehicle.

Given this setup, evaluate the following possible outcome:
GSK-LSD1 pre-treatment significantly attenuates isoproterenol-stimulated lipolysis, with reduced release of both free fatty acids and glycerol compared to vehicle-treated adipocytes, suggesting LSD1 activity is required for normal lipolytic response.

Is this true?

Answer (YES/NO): NO